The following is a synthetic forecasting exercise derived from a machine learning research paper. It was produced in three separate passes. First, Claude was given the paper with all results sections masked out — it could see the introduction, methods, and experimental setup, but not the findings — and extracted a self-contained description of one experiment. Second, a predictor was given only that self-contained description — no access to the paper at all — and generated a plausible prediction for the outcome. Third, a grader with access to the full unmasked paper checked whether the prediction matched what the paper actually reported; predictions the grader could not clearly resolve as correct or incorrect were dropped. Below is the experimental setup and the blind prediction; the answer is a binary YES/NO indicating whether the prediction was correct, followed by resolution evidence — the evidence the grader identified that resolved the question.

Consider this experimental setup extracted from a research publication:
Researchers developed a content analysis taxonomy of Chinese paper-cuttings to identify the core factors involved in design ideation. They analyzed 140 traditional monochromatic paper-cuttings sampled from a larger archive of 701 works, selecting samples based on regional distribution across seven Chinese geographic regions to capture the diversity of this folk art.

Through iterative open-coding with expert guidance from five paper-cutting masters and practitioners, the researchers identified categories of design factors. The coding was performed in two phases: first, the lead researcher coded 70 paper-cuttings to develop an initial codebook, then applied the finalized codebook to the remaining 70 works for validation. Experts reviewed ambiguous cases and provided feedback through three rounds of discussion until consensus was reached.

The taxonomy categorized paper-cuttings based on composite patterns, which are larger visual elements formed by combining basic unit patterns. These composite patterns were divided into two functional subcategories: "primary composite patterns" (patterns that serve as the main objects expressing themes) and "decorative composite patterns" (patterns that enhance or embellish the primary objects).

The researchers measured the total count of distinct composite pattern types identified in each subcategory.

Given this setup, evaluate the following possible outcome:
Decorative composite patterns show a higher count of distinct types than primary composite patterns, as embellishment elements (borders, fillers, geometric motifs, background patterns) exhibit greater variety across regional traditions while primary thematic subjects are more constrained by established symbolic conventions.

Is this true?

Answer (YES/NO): NO